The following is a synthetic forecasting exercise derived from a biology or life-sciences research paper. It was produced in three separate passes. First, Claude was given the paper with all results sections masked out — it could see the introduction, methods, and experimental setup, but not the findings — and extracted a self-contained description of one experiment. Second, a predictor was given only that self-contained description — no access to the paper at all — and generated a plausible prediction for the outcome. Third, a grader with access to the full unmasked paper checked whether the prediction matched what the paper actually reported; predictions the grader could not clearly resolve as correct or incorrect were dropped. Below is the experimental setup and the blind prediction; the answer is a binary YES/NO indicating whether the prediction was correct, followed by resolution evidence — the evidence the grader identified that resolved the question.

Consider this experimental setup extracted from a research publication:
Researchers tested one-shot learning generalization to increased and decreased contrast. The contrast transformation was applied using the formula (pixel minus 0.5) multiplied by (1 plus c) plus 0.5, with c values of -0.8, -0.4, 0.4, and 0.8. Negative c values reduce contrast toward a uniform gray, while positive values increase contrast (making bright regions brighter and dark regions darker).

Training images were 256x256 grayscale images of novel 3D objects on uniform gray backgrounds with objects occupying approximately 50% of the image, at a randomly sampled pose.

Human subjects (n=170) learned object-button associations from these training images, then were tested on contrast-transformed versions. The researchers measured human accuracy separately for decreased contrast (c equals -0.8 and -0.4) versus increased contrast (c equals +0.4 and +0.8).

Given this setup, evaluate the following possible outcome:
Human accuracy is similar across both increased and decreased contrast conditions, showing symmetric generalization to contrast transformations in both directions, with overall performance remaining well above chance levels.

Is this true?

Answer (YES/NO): YES